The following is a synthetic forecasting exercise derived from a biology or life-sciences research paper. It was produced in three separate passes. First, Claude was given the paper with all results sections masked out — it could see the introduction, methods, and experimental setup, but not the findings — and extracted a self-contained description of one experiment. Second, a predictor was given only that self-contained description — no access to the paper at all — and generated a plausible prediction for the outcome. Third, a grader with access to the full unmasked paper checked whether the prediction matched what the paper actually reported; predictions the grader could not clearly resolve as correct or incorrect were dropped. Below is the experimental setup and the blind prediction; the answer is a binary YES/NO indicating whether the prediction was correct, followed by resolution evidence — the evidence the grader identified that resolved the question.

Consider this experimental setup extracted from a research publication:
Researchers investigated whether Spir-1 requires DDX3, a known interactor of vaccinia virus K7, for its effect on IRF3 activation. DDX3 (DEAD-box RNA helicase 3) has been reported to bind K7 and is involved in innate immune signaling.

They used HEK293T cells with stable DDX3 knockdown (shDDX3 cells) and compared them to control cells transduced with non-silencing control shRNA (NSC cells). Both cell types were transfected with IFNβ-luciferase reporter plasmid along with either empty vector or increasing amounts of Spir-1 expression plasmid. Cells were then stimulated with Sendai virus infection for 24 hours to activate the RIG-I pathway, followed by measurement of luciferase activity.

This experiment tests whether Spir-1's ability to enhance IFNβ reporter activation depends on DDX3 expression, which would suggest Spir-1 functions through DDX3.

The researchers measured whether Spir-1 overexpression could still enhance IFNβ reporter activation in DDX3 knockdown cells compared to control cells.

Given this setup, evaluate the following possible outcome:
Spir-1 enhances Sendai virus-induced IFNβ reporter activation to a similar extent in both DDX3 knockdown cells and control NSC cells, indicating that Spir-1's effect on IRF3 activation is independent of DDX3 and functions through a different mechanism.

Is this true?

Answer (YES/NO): YES